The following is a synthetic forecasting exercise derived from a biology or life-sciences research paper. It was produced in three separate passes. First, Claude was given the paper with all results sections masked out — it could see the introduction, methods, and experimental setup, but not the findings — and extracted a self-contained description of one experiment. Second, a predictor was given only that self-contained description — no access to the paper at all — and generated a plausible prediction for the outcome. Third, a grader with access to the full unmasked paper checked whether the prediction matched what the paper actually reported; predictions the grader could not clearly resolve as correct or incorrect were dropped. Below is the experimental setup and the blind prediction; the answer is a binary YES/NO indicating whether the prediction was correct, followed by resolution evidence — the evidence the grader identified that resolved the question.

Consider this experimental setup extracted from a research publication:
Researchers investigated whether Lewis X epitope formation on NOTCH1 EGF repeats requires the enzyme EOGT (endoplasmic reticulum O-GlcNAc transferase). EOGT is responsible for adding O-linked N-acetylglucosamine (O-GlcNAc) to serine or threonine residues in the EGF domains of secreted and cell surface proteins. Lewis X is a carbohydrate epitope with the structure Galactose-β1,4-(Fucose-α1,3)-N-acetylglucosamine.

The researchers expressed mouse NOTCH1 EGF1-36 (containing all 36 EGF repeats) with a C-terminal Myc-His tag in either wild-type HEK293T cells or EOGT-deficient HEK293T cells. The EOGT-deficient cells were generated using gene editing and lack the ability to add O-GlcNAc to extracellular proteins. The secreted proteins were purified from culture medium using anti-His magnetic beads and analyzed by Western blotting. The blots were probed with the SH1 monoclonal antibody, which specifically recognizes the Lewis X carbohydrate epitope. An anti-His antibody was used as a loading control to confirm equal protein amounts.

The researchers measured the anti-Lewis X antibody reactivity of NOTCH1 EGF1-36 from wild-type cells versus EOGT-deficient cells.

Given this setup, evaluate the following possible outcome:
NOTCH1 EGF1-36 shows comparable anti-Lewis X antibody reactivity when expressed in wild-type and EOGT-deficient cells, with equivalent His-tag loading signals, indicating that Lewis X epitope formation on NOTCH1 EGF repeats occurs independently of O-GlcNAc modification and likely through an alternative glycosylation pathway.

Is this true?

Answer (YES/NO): NO